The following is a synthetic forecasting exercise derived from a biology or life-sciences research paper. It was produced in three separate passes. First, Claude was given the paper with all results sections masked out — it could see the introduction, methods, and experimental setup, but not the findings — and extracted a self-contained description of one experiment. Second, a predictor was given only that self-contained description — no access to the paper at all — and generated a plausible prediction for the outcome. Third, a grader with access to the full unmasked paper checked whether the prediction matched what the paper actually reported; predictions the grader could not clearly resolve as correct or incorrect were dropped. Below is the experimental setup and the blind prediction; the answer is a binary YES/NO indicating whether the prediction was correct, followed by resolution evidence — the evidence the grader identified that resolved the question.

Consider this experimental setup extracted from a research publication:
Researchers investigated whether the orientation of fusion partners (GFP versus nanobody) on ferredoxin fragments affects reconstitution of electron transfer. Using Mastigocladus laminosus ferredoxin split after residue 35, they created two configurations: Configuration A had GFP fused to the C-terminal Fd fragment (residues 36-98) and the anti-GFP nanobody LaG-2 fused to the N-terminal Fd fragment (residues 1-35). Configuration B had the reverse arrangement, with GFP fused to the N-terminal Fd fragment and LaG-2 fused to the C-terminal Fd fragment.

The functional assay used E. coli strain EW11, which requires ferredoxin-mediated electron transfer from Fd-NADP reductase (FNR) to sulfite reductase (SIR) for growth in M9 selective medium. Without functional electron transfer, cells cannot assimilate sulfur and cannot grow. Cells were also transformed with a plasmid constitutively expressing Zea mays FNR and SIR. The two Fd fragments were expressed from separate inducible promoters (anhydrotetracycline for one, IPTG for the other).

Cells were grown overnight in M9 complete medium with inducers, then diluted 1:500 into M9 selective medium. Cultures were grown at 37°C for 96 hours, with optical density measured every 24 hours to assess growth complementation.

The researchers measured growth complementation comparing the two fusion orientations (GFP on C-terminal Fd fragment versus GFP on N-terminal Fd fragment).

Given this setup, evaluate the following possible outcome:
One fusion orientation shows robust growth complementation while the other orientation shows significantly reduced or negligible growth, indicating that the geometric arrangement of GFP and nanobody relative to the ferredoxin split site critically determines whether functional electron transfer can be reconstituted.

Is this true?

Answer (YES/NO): YES